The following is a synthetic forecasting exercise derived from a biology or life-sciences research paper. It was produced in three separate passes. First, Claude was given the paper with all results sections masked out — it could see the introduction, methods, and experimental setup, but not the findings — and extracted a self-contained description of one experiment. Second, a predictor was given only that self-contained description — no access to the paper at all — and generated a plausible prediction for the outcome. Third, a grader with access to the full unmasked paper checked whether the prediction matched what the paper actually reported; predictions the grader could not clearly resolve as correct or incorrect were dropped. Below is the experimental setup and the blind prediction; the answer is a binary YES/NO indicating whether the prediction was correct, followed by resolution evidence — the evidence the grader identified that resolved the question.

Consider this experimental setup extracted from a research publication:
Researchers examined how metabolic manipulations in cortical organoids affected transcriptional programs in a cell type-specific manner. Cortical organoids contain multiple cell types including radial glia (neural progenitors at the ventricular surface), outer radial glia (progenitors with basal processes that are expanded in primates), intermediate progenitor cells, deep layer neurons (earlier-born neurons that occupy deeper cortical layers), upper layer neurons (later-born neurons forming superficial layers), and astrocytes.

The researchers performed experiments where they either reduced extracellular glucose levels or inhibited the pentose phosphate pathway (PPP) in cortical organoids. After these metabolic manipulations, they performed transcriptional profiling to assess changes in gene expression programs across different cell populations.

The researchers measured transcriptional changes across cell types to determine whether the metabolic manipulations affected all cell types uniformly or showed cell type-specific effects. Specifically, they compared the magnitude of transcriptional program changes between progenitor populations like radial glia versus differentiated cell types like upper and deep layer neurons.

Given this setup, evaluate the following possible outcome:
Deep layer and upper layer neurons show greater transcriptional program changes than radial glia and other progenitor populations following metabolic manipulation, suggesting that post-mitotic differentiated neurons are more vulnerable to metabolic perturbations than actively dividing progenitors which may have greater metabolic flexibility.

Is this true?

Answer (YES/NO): NO